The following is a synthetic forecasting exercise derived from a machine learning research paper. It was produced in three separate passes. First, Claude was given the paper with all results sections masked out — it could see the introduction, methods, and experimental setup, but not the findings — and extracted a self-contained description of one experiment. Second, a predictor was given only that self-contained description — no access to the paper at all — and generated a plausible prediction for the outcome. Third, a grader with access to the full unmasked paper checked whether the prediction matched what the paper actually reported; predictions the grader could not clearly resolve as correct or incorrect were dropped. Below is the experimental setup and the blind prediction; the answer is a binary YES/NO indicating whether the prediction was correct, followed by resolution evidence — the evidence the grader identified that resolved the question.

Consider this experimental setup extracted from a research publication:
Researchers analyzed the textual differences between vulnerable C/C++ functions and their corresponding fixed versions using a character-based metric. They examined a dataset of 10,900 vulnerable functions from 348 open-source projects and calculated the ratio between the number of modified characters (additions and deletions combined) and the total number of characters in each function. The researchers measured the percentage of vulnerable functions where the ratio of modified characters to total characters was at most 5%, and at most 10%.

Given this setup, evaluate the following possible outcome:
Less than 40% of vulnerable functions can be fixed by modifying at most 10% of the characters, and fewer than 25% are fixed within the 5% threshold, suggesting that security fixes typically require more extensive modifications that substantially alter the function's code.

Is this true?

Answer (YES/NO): NO